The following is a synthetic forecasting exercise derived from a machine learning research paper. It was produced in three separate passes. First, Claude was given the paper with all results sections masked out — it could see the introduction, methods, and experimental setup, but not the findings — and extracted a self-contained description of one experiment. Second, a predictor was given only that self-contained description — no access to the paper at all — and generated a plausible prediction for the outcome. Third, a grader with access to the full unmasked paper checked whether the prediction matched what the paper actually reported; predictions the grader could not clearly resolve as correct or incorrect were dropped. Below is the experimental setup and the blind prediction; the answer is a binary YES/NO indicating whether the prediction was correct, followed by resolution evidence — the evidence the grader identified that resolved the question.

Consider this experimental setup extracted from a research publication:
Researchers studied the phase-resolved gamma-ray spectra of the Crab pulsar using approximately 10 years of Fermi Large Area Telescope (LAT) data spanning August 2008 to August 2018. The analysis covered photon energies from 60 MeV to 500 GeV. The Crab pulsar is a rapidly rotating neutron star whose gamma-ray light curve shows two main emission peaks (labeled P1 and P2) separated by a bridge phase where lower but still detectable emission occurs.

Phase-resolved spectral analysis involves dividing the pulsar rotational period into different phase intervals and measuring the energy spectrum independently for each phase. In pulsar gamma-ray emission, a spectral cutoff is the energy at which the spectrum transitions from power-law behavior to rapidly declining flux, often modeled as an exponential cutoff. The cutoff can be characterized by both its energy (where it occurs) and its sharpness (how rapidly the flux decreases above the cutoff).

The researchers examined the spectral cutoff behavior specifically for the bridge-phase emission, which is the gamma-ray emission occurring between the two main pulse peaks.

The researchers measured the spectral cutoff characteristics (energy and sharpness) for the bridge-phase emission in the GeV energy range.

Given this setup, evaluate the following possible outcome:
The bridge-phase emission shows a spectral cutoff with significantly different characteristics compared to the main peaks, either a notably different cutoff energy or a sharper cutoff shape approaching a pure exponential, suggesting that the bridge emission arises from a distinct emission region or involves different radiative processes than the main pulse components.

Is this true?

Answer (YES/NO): YES